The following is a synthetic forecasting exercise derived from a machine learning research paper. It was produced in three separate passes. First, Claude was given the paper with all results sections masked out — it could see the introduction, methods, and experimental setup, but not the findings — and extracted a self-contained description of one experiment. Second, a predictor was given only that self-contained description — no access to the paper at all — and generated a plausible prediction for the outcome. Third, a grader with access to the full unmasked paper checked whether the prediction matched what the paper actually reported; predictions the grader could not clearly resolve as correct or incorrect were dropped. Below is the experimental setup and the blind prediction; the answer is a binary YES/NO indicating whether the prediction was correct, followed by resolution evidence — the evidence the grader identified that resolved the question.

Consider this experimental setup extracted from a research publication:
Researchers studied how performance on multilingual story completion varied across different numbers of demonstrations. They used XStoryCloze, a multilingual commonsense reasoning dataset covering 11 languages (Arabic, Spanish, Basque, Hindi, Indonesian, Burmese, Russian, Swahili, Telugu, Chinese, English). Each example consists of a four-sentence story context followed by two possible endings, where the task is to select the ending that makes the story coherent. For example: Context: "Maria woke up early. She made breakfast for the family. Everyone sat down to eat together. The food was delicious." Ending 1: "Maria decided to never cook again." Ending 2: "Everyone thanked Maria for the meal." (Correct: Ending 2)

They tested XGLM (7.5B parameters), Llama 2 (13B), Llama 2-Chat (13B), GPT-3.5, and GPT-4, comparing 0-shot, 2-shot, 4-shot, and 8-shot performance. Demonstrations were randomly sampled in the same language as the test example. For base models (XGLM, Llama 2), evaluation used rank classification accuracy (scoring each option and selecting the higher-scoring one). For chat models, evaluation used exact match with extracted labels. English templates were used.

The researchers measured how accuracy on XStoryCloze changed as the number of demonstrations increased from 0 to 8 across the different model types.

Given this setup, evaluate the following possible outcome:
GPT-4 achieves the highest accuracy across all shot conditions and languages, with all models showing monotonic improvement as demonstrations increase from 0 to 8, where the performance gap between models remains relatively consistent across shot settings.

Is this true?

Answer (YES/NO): NO